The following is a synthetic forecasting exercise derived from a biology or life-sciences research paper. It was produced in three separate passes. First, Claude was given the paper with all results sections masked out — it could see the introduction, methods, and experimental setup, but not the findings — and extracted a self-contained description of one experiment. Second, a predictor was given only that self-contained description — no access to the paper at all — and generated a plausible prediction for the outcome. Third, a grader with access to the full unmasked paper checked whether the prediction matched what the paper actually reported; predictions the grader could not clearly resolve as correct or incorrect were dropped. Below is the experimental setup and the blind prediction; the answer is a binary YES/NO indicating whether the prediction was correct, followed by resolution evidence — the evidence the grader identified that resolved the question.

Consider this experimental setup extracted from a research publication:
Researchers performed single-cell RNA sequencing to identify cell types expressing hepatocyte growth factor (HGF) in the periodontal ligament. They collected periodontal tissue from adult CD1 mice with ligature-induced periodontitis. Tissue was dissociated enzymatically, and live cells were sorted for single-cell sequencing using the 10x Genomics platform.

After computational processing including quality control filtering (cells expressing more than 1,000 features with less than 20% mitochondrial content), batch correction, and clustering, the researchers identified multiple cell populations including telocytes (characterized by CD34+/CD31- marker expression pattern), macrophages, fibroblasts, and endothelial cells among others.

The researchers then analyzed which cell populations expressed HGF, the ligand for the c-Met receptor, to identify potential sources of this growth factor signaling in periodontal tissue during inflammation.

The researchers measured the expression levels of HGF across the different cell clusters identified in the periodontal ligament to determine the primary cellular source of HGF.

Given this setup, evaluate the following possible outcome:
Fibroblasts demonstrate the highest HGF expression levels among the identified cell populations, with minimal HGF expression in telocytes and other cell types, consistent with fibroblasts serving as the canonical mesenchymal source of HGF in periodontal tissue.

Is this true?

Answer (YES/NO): NO